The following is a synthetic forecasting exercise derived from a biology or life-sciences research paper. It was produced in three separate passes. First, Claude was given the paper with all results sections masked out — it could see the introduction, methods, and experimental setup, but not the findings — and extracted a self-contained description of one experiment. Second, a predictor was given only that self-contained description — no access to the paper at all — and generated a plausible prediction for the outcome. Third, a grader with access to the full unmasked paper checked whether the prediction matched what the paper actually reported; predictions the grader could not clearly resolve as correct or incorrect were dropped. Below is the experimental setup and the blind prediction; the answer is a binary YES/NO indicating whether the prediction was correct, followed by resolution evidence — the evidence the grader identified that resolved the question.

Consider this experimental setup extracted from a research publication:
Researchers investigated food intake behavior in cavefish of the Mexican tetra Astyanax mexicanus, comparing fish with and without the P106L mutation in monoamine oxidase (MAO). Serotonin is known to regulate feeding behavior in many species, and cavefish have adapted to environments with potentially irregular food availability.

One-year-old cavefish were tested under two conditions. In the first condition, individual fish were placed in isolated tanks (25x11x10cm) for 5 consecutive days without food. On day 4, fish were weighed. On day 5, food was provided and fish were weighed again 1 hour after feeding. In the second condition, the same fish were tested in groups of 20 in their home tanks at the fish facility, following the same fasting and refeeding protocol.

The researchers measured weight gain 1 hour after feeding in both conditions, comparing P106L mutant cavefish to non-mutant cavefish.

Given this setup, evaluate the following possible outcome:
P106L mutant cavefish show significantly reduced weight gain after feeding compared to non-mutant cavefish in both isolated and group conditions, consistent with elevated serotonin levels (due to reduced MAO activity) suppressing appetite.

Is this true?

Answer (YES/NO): NO